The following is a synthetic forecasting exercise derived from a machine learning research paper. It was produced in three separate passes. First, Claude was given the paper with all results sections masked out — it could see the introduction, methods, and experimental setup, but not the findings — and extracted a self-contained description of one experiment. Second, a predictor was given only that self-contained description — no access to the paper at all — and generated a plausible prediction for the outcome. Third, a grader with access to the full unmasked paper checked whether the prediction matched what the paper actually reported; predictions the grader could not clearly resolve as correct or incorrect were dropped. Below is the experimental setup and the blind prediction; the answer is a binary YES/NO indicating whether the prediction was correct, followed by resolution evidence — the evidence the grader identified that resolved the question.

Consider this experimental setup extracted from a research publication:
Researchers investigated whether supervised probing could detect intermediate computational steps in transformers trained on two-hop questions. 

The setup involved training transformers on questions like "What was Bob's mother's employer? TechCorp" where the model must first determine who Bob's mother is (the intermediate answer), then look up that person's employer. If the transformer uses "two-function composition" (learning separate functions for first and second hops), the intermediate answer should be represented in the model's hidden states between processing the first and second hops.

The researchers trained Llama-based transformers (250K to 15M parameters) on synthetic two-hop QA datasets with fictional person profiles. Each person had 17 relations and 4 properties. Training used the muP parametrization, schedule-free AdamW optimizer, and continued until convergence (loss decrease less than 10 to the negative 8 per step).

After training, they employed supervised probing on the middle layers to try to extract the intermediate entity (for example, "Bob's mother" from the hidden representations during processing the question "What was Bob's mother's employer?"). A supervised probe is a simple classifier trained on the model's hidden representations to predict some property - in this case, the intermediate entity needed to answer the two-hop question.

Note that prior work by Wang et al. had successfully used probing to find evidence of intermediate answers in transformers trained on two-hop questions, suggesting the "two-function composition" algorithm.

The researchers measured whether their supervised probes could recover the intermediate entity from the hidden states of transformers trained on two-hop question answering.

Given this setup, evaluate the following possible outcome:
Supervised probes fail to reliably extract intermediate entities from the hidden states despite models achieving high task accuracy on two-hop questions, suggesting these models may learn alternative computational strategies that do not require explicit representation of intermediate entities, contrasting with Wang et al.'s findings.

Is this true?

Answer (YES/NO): YES